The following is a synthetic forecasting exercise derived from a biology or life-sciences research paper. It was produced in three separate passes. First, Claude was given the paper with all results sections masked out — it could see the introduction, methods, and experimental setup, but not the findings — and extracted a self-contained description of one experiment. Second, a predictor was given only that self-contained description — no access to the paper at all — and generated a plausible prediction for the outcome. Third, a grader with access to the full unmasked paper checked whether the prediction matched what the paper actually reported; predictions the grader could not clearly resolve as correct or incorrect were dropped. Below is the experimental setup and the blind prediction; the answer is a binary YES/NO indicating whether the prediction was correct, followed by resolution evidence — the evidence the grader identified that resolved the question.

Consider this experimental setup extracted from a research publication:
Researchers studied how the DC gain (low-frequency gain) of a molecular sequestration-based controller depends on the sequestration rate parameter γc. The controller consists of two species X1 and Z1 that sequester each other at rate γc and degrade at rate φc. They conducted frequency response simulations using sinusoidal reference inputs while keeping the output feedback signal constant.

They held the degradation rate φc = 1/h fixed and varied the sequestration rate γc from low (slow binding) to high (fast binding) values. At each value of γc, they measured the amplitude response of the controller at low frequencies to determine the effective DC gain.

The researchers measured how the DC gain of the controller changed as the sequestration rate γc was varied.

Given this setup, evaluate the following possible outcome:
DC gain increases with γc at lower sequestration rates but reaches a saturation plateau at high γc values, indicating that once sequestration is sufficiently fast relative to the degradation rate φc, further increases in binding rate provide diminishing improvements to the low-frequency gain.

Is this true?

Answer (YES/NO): NO